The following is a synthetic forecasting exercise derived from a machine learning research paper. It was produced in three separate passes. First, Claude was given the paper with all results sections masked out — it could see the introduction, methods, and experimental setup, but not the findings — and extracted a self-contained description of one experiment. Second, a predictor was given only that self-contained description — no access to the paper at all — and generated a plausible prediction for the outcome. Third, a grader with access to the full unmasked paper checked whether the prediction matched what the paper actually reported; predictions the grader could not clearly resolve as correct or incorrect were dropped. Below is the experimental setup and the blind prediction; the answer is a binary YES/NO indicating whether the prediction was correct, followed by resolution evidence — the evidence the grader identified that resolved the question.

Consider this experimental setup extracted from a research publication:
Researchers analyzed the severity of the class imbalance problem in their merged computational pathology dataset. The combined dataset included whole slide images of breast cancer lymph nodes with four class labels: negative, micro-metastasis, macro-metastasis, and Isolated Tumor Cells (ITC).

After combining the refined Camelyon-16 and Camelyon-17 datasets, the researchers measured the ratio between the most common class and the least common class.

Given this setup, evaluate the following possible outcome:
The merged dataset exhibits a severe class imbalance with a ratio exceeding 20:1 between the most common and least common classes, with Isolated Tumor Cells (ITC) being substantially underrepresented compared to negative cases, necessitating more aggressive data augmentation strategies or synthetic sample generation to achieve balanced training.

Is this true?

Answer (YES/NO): NO